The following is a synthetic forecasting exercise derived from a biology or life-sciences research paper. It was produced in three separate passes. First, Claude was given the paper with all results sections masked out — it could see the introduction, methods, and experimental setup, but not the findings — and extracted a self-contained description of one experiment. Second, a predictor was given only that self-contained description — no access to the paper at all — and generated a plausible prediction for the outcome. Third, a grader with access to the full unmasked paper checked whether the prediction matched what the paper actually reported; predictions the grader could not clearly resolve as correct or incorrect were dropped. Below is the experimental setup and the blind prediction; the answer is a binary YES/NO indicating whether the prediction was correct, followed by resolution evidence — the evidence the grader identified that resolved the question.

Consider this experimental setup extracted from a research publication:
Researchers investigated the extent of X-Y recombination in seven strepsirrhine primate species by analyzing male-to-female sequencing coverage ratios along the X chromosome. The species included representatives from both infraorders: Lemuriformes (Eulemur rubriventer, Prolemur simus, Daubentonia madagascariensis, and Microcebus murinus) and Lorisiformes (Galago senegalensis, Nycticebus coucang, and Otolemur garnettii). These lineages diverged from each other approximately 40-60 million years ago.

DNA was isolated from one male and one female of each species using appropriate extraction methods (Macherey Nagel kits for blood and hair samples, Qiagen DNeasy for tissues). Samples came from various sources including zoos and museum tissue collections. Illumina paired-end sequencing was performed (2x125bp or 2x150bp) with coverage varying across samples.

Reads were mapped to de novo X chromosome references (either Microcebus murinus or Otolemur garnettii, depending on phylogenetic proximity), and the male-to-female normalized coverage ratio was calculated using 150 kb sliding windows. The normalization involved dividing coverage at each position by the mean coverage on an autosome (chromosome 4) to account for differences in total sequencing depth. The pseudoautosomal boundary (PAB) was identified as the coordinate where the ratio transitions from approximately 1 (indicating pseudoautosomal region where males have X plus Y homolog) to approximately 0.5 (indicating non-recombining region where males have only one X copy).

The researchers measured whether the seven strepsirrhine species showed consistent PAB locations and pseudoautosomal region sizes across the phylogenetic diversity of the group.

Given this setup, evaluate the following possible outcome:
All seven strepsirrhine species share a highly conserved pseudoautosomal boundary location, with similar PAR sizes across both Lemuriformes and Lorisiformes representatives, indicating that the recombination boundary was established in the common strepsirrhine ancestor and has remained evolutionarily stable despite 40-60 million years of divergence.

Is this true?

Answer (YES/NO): YES